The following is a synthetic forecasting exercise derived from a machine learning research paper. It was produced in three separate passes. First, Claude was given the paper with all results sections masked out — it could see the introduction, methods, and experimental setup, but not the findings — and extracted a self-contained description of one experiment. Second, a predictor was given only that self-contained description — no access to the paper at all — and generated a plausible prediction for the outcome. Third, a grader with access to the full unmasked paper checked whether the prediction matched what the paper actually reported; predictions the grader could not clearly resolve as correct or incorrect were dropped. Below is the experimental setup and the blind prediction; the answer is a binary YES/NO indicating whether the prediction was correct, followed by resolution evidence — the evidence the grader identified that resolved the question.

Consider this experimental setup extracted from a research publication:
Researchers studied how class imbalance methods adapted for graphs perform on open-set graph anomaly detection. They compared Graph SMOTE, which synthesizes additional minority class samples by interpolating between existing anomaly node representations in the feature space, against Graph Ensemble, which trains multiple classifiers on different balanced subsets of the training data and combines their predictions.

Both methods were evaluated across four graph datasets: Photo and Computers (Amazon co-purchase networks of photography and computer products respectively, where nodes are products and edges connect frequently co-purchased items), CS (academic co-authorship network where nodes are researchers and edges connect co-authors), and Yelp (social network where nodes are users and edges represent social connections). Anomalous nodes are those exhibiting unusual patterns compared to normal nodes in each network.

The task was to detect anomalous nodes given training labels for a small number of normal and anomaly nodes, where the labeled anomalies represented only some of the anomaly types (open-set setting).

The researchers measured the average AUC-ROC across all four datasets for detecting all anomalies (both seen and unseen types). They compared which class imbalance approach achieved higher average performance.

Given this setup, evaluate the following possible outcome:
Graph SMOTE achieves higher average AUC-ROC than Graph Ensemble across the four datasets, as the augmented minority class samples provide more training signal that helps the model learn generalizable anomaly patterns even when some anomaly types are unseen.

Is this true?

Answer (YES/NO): NO